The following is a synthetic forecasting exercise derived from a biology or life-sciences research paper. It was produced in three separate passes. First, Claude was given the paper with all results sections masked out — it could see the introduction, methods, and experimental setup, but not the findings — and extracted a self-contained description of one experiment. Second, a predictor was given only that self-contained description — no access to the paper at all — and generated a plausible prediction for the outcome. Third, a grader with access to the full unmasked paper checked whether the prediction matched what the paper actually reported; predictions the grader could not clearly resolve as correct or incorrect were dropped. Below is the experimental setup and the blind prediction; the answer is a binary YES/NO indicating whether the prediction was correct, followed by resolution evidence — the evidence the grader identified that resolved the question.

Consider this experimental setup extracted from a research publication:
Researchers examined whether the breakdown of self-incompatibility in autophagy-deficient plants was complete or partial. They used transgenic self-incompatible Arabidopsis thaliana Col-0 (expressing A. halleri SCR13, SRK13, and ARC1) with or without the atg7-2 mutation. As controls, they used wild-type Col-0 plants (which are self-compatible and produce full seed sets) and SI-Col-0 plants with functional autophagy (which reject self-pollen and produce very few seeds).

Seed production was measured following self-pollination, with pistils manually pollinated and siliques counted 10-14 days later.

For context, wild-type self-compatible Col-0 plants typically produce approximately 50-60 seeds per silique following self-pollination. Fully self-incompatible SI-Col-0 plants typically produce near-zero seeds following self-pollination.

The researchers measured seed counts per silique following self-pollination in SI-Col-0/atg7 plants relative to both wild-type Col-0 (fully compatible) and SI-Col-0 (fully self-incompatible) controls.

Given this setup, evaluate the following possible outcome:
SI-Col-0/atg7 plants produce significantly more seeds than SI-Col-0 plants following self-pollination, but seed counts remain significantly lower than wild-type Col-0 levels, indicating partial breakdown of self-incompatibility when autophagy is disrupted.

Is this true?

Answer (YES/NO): YES